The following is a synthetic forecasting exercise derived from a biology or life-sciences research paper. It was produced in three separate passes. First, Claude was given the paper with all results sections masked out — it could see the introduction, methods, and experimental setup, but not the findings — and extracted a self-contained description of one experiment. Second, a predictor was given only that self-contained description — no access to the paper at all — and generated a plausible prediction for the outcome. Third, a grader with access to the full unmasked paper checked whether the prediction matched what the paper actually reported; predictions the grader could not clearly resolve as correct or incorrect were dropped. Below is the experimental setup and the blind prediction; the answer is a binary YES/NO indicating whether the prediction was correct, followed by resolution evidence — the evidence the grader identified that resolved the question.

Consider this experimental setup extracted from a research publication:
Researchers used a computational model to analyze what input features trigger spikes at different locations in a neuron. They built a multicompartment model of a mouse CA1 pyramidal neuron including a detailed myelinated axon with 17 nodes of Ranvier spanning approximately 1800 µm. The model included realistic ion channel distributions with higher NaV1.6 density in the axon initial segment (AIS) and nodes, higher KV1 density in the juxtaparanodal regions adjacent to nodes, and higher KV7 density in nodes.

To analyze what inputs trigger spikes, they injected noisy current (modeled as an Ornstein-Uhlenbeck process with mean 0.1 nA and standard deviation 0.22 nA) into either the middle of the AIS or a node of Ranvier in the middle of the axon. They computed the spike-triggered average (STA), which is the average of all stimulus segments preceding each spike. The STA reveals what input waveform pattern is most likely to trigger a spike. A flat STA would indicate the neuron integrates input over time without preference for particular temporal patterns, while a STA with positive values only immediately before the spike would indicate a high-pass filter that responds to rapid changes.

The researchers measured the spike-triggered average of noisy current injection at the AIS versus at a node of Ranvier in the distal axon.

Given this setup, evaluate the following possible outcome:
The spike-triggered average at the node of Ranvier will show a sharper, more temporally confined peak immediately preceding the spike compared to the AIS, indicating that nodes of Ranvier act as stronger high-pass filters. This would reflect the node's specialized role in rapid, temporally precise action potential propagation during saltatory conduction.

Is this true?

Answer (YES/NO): YES